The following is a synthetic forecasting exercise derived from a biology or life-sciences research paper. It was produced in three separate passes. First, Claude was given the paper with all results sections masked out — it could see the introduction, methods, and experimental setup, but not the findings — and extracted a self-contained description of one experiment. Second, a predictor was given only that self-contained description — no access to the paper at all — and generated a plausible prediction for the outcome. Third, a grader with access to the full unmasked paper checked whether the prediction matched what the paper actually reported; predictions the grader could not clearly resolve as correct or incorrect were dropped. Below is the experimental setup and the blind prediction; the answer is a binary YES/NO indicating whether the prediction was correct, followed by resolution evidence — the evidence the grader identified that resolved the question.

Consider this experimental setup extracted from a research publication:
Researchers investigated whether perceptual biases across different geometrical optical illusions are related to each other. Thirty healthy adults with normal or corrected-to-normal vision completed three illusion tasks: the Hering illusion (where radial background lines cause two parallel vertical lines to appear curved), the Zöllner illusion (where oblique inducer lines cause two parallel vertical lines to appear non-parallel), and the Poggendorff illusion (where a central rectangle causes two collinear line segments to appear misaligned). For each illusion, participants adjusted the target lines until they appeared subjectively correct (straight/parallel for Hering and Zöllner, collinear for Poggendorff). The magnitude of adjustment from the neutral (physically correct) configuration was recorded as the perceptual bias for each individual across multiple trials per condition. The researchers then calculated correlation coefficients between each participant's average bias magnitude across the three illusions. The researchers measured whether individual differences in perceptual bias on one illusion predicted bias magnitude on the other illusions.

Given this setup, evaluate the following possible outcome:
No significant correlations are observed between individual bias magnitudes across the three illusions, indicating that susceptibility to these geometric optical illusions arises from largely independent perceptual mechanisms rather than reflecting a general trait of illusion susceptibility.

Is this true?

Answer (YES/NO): YES